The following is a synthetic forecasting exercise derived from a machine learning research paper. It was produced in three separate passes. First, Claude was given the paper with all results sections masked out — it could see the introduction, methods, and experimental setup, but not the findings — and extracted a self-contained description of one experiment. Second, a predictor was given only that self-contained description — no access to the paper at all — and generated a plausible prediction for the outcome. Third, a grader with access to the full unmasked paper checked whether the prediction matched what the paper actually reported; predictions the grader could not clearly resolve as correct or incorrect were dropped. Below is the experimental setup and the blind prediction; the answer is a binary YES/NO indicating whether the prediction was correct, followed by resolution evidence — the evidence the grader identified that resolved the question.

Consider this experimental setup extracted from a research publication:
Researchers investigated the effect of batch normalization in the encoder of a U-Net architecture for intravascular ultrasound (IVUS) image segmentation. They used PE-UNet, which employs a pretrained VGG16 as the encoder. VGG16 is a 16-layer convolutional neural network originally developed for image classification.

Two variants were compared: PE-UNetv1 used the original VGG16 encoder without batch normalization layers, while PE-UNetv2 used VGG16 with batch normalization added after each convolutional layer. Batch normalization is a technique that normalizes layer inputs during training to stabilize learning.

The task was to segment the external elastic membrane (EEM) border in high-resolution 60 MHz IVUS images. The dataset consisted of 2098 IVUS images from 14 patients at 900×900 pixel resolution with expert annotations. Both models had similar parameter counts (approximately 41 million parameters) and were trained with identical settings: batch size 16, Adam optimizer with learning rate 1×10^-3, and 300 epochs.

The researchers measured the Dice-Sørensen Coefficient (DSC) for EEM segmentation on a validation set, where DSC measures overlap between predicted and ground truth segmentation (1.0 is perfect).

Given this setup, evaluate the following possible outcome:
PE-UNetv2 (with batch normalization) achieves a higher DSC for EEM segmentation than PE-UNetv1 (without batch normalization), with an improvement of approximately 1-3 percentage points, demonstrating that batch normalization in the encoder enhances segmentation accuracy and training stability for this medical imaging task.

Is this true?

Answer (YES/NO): NO